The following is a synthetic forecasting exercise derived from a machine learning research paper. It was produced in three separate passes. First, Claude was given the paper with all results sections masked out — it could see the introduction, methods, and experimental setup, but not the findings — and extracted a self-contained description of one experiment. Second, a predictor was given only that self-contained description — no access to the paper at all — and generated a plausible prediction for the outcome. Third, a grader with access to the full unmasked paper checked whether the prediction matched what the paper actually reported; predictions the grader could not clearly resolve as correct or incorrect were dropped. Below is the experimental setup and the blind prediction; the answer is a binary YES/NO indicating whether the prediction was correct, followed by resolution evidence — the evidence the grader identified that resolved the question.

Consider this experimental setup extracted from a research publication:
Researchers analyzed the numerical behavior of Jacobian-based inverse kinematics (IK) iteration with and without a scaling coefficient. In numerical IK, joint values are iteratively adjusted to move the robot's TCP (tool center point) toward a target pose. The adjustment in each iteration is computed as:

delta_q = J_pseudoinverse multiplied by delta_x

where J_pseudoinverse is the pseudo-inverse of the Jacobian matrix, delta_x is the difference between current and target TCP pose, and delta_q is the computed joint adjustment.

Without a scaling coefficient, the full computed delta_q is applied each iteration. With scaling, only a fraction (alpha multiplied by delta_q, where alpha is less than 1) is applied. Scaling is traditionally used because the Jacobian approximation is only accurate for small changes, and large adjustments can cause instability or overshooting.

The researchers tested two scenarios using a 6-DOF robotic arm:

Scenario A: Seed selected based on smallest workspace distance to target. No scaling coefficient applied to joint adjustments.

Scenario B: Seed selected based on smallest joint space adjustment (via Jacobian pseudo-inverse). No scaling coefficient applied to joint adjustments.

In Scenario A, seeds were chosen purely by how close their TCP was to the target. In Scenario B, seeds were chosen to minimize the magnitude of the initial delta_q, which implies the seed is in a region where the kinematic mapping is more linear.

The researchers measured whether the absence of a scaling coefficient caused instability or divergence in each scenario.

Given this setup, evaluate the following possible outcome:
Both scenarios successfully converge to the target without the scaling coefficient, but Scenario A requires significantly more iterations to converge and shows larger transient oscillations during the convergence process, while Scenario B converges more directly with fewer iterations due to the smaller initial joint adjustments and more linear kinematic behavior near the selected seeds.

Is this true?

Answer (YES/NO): NO